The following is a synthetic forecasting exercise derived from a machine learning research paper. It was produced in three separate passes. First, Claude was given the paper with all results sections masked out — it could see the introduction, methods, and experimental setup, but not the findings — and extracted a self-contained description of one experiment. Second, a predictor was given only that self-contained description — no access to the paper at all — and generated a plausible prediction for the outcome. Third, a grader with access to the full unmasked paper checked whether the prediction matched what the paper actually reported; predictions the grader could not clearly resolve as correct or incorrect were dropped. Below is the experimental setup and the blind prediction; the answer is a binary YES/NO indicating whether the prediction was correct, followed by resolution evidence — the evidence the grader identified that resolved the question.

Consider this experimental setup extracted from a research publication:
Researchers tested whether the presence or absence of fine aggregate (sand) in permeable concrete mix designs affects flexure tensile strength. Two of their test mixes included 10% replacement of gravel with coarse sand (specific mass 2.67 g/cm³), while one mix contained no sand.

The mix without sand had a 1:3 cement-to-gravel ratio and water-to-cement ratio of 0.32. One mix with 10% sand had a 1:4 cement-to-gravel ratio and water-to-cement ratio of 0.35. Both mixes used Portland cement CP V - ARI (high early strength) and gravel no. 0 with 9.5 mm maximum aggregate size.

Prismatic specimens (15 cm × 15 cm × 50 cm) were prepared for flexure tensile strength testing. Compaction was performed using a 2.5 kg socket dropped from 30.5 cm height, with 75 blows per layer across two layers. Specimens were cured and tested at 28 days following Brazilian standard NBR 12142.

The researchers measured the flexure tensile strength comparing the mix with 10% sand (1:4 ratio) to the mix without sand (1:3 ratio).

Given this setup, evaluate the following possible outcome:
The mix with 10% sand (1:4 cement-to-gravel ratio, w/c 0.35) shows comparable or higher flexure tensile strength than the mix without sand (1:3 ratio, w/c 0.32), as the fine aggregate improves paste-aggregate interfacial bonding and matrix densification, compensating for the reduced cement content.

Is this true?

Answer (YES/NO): YES